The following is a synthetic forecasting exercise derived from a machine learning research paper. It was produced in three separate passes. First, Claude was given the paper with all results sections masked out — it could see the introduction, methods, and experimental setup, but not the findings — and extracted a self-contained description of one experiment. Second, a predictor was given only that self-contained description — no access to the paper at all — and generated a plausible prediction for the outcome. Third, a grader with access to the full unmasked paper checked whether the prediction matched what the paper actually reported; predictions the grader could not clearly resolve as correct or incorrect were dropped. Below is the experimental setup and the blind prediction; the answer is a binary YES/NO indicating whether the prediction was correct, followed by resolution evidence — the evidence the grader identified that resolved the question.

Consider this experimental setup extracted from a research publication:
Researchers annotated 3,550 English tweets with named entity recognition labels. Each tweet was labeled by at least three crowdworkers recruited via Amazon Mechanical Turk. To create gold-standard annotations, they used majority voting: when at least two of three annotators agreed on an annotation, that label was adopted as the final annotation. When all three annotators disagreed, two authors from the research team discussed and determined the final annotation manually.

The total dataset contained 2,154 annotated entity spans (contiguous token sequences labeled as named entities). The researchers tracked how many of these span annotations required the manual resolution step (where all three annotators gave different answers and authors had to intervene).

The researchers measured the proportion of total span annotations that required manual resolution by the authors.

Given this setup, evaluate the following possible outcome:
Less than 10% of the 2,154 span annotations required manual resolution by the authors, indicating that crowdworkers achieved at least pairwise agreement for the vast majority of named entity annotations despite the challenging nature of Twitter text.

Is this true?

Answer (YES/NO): YES